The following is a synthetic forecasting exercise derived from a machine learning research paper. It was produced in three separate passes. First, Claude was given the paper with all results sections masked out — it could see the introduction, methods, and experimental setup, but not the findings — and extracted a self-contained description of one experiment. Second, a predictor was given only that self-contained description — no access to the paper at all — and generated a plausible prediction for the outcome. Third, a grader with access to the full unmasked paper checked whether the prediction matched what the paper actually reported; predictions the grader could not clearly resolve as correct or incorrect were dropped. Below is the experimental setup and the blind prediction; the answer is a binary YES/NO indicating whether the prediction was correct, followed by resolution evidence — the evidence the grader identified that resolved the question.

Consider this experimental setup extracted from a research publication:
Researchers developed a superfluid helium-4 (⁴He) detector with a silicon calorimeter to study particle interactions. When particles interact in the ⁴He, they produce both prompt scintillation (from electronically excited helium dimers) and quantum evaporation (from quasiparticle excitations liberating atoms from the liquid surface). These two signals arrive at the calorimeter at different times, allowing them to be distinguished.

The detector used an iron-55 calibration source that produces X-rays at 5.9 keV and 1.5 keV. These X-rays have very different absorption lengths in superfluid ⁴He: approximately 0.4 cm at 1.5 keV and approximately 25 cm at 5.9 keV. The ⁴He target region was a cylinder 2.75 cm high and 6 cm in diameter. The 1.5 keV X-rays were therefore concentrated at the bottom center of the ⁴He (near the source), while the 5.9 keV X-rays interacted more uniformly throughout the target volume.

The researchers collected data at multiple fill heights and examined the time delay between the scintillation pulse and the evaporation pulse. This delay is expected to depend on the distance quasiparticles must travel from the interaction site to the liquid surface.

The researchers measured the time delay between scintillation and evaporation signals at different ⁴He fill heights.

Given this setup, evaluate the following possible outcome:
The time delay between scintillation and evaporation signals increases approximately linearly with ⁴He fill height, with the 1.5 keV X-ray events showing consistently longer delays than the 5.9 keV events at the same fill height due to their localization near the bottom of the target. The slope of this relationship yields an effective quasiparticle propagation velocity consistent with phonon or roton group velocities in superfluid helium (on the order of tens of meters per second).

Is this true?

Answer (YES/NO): NO